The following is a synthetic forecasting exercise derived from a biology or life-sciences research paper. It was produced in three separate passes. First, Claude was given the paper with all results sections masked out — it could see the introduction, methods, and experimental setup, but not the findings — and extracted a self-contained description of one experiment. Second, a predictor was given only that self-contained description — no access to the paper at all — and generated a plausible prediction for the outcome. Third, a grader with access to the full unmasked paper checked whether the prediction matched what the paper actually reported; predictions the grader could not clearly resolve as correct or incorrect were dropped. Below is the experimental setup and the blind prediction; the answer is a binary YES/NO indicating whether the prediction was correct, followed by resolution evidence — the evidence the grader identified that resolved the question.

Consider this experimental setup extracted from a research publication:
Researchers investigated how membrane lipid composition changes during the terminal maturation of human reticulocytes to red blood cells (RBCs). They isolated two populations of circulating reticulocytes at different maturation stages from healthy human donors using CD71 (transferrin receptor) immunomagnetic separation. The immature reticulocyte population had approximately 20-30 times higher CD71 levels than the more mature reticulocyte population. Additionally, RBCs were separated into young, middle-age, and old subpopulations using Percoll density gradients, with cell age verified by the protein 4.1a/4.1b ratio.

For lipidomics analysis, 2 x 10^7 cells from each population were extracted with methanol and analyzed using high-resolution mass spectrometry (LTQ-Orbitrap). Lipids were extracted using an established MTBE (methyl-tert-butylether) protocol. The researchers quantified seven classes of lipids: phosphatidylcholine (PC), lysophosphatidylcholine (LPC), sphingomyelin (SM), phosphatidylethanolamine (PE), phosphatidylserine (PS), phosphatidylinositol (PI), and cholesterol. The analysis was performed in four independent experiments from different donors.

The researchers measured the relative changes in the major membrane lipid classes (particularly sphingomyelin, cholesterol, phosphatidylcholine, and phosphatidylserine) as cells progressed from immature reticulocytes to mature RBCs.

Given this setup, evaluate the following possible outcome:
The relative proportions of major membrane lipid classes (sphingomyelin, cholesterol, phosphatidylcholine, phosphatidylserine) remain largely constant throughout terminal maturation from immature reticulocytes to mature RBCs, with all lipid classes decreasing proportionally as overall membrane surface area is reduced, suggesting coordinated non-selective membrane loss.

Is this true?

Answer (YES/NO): NO